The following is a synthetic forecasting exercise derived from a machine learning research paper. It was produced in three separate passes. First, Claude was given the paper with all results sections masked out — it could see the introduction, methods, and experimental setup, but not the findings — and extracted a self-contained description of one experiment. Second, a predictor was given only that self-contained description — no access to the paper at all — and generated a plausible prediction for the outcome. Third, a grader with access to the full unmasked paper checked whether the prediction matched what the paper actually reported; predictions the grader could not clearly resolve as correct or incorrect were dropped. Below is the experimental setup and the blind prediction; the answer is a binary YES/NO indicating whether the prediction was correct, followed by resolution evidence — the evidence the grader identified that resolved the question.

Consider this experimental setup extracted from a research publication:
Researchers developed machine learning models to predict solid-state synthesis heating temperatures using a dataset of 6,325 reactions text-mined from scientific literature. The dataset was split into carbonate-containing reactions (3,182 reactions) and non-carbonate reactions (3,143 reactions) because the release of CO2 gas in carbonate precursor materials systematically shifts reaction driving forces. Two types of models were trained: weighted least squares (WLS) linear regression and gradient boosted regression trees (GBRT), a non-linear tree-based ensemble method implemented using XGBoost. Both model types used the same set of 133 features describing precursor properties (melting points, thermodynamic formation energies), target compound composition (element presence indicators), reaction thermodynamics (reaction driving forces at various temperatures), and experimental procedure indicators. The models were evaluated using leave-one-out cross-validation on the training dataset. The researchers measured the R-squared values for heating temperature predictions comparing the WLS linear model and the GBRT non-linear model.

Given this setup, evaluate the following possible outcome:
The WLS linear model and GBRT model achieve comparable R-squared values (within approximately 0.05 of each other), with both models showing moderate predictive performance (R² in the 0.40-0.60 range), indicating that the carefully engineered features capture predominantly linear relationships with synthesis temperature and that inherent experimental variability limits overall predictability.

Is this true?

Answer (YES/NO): YES